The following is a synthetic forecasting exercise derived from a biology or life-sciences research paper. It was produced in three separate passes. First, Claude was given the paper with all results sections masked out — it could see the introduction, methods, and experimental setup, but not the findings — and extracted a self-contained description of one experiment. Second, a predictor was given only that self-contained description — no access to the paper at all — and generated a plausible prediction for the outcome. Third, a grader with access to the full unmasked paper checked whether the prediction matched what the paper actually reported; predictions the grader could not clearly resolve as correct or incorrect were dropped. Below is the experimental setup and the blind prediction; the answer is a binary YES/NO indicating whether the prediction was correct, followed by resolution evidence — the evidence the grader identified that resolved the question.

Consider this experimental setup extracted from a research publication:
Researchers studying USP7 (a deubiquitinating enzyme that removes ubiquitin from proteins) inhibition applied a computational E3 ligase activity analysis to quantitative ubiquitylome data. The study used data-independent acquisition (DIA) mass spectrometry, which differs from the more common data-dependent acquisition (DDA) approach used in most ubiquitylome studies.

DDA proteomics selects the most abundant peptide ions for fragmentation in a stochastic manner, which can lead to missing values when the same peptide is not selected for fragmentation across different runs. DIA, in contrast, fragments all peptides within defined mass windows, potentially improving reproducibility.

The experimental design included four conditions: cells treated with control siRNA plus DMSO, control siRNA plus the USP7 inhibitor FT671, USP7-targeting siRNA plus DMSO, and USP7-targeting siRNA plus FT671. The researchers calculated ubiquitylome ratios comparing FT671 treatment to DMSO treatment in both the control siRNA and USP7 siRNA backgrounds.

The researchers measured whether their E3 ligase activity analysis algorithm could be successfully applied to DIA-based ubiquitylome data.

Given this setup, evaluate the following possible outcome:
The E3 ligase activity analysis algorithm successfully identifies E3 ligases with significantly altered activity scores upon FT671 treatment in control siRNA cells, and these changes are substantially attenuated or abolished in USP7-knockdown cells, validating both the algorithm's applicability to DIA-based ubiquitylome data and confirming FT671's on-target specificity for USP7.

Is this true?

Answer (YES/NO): YES